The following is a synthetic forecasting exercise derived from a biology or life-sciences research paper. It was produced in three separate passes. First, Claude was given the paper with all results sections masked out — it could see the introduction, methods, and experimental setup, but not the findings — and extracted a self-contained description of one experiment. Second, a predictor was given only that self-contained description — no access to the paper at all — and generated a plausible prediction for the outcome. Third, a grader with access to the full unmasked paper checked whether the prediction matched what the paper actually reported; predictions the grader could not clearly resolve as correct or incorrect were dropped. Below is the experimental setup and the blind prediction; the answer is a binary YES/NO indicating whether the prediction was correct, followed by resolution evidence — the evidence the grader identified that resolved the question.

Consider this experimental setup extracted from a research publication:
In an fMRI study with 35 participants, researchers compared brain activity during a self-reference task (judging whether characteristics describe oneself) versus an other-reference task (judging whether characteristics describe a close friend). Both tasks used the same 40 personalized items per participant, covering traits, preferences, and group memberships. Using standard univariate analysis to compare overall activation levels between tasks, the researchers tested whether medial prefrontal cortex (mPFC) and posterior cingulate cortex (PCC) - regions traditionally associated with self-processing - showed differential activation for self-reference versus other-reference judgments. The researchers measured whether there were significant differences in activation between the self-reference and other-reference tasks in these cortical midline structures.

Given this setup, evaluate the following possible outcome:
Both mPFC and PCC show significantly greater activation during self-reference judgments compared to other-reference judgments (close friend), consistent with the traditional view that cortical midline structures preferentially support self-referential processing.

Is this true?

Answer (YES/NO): NO